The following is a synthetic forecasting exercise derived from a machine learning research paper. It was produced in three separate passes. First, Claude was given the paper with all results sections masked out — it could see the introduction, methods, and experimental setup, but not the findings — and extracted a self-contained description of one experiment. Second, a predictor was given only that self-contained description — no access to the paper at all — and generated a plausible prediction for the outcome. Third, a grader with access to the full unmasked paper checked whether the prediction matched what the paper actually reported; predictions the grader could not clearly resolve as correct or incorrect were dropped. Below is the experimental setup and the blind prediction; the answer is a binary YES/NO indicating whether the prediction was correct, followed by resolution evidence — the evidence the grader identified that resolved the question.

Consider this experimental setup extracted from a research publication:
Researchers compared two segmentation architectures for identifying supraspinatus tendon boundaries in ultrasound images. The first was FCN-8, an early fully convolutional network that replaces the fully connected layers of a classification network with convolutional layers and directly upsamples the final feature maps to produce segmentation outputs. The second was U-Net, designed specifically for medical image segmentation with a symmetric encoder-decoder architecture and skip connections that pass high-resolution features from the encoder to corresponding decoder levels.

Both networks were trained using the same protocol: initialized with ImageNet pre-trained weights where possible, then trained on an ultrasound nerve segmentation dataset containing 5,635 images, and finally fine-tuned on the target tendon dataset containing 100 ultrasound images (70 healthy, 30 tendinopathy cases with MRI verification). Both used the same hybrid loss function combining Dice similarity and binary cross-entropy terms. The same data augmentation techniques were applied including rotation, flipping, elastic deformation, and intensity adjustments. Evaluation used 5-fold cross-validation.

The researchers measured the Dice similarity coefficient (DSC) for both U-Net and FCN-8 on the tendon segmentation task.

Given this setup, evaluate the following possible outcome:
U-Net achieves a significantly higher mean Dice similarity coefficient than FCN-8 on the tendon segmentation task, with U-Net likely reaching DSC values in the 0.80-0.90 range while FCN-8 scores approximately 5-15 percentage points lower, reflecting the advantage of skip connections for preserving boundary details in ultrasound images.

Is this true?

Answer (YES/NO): NO